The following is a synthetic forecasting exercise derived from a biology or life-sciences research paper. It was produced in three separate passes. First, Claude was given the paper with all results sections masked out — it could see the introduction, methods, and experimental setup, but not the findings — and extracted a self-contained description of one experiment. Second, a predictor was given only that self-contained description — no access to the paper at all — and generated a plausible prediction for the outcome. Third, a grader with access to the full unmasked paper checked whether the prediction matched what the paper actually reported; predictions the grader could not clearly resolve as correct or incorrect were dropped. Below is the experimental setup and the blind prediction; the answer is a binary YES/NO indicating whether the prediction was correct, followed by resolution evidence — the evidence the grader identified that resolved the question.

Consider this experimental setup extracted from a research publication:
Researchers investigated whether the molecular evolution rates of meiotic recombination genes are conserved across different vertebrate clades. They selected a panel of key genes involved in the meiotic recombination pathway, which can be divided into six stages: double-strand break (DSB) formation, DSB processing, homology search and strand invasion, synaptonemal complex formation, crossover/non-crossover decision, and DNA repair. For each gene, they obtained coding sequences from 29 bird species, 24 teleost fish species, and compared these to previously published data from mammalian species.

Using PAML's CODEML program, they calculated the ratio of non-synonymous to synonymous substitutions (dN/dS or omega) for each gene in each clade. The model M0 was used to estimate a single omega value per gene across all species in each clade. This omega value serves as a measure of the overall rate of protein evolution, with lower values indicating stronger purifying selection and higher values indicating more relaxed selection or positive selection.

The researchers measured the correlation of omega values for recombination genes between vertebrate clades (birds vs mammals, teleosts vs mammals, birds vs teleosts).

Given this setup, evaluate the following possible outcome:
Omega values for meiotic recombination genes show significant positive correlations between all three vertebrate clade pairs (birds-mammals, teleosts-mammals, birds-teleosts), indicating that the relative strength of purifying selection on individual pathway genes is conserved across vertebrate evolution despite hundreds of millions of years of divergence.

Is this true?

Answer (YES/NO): YES